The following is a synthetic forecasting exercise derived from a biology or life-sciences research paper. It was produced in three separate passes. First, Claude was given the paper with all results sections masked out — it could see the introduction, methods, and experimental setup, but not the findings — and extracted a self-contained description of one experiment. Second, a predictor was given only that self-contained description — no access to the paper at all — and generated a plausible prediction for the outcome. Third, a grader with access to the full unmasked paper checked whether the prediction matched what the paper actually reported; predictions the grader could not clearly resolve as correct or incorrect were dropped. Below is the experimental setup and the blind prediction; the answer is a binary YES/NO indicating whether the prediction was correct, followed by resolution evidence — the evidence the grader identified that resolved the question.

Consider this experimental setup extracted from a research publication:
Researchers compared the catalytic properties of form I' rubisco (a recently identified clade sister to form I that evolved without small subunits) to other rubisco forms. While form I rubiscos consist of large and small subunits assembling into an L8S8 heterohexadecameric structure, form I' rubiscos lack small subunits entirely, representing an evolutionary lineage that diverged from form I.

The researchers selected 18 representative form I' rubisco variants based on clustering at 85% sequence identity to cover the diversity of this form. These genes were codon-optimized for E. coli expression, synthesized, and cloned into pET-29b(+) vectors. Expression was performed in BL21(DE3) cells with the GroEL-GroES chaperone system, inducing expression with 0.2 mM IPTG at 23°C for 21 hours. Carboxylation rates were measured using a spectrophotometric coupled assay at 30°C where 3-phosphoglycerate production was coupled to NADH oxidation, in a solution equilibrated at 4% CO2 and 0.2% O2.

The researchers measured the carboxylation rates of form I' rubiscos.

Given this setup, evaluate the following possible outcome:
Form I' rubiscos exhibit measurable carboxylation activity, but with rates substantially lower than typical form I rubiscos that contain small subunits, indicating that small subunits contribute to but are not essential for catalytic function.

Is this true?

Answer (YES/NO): YES